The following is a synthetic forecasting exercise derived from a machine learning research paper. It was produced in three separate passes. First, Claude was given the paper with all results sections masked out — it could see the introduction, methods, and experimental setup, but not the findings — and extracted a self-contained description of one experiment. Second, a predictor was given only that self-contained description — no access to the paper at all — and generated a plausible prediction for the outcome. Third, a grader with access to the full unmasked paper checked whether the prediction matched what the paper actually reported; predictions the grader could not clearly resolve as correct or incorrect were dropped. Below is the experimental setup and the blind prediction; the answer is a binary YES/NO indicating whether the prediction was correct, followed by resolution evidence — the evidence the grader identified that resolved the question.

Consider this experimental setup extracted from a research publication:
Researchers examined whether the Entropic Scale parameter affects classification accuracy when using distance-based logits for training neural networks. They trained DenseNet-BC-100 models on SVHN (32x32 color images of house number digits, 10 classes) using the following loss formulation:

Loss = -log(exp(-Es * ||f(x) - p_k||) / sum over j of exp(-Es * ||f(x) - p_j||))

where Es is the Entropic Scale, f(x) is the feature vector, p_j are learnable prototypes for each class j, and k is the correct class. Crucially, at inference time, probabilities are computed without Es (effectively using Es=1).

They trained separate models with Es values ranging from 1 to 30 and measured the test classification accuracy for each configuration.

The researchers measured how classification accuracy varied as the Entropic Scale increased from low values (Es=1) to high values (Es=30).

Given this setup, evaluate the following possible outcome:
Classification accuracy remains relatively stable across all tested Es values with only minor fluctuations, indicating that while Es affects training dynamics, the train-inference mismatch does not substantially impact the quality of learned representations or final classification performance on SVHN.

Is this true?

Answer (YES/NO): YES